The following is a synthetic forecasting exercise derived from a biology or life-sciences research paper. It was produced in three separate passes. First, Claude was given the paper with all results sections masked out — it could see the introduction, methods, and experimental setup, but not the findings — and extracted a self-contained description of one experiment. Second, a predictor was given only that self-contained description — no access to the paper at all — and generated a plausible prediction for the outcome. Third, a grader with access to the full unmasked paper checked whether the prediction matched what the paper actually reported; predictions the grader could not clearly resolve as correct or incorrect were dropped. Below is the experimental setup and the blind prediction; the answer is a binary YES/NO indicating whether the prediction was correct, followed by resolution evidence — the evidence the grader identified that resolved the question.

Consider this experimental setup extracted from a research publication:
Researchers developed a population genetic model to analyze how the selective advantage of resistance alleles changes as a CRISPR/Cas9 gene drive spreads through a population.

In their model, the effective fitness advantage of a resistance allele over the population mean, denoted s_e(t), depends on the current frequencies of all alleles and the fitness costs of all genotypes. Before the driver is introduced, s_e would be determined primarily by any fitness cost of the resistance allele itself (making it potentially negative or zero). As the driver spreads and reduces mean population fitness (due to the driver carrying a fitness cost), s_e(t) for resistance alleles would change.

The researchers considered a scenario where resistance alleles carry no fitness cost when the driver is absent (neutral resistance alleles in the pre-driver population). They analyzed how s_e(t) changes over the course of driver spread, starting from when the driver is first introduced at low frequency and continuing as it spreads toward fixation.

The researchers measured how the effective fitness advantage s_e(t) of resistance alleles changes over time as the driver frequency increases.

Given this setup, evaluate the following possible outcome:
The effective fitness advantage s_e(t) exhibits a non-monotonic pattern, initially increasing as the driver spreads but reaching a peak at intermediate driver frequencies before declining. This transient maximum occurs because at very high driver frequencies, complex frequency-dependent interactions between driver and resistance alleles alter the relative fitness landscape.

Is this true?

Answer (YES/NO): NO